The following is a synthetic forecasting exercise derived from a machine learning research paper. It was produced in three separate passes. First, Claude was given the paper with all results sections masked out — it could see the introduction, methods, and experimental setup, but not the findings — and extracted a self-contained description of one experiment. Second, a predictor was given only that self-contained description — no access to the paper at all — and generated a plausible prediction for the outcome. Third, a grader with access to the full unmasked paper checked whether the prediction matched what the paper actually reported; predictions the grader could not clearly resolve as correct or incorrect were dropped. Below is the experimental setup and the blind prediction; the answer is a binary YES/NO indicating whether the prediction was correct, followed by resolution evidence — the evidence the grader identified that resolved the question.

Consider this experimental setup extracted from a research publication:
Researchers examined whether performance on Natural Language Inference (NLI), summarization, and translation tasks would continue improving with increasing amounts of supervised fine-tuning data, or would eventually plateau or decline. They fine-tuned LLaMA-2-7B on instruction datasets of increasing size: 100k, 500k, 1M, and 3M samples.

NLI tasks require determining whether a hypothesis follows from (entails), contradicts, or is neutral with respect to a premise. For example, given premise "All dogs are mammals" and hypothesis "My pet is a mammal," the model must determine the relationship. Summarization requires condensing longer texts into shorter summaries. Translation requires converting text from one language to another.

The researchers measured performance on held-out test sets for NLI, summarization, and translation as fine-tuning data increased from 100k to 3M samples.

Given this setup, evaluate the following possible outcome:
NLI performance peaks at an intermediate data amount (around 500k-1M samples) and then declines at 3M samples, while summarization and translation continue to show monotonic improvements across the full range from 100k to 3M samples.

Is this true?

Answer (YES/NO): NO